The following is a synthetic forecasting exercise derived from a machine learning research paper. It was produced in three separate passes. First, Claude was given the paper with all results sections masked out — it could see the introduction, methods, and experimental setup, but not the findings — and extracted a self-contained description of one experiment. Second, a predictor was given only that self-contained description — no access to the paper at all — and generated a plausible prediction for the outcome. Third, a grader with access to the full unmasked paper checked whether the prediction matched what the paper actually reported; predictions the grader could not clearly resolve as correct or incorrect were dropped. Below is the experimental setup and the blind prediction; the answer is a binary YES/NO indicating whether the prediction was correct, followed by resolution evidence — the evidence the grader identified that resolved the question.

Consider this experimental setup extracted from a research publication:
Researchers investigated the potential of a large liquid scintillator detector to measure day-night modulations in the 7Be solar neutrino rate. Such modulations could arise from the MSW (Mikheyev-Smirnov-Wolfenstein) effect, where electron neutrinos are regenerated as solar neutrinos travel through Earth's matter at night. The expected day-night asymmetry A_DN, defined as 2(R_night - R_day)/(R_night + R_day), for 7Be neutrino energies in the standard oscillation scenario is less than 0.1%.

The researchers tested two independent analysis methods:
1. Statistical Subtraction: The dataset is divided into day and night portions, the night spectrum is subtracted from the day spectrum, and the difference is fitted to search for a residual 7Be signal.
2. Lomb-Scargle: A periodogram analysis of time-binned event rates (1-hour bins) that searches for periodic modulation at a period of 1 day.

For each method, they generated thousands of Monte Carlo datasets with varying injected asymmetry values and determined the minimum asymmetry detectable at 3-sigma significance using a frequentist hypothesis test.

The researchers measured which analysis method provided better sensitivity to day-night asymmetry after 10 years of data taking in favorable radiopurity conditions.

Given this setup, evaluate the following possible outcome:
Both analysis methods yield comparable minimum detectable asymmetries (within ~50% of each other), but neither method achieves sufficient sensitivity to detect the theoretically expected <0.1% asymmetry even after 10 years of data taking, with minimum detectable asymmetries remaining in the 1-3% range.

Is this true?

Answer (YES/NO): NO